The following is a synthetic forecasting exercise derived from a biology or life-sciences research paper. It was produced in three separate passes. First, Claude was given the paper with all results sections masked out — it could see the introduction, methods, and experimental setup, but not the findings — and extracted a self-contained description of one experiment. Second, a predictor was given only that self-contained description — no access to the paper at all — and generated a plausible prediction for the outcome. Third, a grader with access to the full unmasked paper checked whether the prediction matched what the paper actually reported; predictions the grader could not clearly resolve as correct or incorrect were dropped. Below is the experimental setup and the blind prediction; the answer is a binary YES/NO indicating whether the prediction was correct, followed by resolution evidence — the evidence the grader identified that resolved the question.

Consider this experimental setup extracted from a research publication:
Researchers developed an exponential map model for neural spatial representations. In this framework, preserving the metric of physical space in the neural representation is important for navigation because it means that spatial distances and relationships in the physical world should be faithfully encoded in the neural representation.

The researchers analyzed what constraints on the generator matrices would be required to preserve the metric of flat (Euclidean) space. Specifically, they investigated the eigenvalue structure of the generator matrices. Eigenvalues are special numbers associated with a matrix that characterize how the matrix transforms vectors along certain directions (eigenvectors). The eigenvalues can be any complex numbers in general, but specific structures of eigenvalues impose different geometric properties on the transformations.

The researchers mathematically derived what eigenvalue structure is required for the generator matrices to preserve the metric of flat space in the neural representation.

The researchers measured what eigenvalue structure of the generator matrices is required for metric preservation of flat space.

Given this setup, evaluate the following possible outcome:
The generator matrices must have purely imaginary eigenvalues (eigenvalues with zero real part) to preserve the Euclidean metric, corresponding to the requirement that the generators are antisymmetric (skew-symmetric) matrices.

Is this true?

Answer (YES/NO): NO